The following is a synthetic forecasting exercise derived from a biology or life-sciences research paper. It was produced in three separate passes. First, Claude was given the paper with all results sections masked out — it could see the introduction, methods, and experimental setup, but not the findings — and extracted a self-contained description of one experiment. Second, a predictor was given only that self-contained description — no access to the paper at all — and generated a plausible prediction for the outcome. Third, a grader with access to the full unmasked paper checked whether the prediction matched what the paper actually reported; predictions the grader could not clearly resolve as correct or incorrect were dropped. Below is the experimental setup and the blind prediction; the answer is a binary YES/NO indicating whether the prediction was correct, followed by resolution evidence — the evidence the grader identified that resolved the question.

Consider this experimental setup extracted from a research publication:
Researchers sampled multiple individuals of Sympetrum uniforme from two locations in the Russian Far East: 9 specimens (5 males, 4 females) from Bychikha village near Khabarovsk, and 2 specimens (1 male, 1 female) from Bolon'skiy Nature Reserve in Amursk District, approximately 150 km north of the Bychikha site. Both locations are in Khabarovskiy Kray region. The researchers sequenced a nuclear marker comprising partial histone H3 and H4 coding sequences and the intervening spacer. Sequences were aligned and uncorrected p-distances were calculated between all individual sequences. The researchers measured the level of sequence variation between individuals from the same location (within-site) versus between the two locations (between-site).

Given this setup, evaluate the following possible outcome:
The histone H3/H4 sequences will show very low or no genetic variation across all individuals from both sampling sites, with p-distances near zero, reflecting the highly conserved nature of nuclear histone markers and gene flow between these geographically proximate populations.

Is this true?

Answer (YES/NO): YES